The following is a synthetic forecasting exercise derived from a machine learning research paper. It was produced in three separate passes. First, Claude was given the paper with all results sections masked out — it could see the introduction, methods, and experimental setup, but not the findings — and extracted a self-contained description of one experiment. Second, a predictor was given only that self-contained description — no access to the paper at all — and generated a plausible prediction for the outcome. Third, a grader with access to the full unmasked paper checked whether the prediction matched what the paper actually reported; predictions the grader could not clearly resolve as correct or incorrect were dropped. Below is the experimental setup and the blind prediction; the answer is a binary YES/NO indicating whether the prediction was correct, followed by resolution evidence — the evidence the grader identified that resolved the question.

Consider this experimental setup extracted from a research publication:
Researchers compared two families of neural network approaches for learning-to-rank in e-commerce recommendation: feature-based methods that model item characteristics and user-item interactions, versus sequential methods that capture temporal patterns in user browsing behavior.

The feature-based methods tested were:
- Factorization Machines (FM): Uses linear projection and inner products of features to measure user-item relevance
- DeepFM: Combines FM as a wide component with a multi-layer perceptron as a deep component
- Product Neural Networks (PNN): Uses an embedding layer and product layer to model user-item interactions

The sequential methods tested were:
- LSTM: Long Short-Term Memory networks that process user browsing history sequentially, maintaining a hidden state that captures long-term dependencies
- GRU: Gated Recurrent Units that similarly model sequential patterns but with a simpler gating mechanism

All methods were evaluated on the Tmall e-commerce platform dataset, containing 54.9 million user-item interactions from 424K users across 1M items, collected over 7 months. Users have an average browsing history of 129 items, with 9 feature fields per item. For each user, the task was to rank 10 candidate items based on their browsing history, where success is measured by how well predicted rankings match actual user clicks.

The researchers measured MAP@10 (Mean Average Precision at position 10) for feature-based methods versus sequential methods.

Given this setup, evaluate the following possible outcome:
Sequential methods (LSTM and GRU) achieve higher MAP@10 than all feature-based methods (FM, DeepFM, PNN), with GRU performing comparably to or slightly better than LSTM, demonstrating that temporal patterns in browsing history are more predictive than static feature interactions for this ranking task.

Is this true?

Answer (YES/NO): NO